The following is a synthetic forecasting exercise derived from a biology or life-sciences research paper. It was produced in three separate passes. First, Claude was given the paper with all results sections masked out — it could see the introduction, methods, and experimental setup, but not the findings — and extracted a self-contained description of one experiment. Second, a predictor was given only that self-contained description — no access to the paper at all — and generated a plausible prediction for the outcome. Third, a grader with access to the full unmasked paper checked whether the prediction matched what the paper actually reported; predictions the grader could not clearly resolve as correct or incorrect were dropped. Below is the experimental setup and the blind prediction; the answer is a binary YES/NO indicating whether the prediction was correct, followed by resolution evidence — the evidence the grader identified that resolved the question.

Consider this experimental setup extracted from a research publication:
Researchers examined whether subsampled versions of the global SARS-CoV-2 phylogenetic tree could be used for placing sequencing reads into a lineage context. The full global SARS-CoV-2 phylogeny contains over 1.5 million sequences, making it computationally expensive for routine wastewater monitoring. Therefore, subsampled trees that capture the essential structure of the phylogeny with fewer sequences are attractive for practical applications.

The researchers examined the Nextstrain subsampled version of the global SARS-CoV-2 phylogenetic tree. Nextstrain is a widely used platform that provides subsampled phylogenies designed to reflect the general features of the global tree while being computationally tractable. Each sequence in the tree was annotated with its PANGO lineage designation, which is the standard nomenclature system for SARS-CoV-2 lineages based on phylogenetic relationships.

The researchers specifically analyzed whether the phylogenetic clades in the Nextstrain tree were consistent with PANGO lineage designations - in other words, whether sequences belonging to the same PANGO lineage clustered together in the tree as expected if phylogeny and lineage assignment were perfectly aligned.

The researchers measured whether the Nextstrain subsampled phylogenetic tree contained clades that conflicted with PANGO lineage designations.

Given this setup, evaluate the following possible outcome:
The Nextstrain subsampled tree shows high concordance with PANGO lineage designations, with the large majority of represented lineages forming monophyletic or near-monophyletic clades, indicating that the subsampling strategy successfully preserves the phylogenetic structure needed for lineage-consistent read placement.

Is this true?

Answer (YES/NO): NO